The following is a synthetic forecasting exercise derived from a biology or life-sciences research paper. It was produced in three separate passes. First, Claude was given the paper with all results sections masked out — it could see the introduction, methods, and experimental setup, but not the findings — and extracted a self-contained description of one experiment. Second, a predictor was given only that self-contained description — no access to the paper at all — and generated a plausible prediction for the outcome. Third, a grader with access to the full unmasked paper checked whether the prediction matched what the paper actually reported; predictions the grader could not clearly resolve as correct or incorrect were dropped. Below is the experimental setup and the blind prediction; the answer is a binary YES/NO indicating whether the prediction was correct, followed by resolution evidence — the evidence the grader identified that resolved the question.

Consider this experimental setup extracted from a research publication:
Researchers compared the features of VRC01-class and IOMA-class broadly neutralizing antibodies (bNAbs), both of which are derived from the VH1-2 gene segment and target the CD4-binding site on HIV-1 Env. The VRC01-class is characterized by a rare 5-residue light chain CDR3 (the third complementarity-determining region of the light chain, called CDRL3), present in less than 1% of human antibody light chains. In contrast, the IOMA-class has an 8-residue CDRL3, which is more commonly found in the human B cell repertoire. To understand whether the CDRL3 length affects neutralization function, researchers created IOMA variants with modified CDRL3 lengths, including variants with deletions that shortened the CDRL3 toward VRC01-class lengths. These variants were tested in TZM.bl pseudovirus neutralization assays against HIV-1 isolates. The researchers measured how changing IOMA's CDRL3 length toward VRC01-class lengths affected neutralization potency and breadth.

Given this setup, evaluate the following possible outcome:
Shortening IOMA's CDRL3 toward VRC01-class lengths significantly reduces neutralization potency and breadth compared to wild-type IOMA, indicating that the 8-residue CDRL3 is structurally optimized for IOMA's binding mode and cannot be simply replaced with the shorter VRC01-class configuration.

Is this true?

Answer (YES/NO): YES